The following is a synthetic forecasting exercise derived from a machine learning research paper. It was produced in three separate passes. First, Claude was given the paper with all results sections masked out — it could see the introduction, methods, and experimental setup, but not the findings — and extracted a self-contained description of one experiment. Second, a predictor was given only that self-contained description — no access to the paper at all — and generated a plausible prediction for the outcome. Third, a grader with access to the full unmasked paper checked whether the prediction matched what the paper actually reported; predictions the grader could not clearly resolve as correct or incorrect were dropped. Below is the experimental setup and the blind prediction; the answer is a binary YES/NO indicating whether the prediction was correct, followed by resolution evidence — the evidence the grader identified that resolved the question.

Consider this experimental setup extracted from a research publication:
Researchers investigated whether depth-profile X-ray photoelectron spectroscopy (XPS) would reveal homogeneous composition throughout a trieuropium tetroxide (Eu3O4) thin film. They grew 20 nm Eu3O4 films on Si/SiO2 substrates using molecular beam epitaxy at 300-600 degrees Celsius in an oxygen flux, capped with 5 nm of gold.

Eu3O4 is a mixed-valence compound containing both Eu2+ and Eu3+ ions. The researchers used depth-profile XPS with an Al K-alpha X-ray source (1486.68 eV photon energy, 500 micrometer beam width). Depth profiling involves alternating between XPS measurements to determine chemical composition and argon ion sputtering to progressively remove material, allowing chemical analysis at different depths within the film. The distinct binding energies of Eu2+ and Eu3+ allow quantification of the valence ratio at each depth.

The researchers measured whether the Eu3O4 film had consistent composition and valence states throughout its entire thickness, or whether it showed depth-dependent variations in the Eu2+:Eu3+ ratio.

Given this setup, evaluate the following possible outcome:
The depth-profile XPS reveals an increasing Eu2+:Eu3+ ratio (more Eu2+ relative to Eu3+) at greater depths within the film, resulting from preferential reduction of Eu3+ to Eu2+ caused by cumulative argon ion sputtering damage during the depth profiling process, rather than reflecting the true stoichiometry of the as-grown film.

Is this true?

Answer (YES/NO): NO